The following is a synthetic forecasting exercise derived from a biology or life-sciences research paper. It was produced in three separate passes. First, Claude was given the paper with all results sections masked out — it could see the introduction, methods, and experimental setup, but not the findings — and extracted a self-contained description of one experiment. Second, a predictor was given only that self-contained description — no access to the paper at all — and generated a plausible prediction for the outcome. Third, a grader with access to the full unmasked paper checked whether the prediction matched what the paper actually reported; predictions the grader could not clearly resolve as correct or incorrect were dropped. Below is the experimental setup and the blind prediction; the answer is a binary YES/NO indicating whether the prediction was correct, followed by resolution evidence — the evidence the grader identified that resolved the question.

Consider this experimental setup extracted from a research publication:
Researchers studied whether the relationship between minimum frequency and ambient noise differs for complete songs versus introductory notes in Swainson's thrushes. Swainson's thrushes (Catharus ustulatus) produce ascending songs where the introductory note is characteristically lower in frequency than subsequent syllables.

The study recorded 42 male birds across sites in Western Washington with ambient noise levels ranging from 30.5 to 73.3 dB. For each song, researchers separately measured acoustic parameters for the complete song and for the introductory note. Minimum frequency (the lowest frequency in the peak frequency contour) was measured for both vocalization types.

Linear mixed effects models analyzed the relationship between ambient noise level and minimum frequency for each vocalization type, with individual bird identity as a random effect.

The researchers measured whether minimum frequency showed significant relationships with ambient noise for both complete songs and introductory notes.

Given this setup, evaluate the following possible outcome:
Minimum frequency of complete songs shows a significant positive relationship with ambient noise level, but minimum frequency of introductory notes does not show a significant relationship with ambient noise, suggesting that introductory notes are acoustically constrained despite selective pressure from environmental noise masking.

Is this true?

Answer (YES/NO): NO